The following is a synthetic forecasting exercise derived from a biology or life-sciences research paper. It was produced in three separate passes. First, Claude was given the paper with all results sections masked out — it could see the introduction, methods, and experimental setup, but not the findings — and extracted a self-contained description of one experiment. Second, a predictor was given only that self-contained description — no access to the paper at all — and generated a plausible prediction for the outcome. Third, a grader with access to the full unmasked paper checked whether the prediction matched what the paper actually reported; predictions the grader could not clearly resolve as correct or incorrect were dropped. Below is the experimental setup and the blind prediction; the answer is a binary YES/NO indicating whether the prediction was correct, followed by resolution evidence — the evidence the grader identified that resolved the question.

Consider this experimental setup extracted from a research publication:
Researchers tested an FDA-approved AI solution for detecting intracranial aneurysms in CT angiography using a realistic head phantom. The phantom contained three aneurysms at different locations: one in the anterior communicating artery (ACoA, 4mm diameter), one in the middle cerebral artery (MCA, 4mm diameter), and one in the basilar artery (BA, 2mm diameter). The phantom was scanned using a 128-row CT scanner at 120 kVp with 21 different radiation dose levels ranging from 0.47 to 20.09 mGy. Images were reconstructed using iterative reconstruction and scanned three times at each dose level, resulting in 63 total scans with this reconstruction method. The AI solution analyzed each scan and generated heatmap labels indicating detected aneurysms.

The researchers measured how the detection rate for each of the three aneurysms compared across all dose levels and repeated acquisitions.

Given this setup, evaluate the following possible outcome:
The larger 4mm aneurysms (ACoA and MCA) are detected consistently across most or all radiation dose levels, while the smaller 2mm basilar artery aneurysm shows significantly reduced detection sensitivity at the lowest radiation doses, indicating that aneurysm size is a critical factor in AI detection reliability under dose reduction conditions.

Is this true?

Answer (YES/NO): NO